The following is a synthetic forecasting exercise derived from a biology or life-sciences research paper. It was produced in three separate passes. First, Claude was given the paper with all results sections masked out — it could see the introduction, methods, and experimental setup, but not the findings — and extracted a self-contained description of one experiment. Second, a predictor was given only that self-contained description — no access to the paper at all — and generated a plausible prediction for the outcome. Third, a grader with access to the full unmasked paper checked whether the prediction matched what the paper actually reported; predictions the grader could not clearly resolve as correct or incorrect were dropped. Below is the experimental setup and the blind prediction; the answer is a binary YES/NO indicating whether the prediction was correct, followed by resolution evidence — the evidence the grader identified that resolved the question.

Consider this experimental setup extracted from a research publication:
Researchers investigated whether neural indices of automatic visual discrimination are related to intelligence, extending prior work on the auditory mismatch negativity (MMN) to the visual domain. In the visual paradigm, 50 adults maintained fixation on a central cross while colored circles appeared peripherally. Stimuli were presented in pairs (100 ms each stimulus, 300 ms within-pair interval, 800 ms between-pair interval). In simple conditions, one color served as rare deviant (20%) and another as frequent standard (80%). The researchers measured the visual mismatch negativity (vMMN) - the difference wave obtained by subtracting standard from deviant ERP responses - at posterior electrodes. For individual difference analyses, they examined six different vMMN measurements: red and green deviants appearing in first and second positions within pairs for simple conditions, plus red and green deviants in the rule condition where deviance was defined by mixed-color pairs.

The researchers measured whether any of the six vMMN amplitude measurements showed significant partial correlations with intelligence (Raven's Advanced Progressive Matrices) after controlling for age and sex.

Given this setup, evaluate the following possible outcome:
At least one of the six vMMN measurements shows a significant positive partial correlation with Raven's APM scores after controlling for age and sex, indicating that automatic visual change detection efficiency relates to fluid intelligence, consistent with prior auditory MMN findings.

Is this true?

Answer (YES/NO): NO